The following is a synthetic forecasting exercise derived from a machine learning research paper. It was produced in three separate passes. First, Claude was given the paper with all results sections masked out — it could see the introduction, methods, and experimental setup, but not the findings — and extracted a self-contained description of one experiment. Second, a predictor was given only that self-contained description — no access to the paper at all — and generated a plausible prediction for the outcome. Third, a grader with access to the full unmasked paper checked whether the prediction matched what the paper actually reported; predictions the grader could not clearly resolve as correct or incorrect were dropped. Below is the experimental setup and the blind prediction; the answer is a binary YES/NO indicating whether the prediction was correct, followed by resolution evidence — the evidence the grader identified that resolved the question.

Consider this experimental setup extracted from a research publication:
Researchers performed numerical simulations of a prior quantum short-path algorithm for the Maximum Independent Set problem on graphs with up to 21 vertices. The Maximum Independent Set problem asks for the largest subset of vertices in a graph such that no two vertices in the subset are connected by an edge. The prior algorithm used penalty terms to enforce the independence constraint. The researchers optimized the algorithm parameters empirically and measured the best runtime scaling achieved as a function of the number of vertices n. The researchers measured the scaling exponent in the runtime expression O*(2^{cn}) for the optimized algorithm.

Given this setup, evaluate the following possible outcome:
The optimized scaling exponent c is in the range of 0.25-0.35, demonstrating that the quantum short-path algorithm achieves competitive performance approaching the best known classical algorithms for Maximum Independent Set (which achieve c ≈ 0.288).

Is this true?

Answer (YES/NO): NO